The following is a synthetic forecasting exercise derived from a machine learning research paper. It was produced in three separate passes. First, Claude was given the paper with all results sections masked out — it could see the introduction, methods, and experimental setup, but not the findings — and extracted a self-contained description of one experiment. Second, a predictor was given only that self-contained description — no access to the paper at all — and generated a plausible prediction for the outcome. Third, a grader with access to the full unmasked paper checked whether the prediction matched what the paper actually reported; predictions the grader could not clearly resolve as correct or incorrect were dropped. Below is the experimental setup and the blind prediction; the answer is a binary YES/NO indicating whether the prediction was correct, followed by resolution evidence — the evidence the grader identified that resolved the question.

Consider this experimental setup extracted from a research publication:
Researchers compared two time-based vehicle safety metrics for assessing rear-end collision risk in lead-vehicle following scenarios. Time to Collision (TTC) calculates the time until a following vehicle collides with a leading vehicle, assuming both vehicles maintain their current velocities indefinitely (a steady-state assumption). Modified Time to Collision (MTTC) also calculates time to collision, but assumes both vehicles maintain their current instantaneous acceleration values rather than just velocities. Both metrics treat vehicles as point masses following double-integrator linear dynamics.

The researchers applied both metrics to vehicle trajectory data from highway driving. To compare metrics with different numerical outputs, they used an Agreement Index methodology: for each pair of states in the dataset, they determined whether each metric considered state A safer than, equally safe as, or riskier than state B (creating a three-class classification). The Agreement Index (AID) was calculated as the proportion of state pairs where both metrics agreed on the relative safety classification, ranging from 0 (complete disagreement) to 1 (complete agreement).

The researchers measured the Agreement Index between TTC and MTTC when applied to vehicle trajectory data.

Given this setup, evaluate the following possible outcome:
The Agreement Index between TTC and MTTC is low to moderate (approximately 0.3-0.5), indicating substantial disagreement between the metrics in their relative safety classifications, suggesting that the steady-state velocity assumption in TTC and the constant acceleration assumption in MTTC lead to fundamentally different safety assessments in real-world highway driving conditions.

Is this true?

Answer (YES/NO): NO